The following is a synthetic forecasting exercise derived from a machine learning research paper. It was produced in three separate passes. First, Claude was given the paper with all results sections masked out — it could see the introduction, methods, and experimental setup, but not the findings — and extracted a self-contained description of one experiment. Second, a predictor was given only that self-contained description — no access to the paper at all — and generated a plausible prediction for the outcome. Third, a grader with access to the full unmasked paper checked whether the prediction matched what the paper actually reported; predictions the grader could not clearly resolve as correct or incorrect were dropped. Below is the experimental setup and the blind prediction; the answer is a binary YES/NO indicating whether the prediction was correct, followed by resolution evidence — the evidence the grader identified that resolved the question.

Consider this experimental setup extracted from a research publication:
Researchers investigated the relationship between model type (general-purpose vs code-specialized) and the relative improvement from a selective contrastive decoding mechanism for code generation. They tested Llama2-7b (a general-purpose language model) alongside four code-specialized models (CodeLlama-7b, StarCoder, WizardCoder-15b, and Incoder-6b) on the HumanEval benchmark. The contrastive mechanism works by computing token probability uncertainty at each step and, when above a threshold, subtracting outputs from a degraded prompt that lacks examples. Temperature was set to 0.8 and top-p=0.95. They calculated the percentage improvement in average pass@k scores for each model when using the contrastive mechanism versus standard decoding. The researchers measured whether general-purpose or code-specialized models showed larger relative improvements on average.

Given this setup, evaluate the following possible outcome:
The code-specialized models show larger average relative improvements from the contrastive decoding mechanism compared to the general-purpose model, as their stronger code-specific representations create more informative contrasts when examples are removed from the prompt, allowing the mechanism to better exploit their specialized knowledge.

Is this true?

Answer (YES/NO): NO